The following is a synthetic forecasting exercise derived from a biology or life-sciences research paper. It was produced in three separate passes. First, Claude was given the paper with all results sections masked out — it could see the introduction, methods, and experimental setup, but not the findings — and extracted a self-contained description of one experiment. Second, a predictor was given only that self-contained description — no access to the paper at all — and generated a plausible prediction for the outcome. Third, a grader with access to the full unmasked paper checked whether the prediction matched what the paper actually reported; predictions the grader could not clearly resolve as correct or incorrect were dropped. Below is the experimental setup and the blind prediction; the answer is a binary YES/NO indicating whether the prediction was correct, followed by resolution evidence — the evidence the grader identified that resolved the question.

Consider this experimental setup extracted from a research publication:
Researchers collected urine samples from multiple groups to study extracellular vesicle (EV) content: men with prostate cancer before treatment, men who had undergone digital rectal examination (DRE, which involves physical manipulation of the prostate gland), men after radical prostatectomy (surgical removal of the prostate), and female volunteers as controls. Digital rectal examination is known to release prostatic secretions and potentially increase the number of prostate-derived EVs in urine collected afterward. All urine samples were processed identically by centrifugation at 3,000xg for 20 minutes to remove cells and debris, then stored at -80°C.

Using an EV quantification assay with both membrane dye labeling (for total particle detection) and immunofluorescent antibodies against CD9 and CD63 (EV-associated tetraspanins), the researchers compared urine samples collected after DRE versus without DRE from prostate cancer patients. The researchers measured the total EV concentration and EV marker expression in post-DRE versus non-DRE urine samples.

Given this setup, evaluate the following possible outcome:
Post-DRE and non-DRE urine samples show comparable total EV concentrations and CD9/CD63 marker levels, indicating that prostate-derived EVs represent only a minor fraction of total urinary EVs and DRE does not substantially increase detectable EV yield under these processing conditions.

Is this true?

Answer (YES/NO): NO